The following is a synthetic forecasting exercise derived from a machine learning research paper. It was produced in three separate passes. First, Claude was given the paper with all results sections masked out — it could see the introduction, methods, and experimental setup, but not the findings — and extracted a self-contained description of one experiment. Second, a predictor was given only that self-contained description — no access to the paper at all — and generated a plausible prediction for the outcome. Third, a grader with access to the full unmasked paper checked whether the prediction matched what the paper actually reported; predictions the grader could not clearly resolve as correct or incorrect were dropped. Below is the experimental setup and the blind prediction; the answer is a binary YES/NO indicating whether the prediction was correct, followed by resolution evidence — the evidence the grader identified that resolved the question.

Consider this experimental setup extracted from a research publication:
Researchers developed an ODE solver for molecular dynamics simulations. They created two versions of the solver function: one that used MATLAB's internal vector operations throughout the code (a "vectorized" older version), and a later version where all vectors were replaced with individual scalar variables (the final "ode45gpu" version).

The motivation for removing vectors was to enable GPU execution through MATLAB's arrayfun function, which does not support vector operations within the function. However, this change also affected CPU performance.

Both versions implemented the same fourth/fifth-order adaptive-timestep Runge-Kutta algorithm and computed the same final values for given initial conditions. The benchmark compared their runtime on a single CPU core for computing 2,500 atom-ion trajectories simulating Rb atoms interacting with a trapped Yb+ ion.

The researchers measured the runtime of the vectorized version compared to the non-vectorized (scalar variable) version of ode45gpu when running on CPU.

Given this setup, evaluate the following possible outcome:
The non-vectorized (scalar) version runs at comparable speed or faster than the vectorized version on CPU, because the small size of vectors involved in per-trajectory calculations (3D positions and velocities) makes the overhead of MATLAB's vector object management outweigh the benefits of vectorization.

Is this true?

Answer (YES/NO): YES